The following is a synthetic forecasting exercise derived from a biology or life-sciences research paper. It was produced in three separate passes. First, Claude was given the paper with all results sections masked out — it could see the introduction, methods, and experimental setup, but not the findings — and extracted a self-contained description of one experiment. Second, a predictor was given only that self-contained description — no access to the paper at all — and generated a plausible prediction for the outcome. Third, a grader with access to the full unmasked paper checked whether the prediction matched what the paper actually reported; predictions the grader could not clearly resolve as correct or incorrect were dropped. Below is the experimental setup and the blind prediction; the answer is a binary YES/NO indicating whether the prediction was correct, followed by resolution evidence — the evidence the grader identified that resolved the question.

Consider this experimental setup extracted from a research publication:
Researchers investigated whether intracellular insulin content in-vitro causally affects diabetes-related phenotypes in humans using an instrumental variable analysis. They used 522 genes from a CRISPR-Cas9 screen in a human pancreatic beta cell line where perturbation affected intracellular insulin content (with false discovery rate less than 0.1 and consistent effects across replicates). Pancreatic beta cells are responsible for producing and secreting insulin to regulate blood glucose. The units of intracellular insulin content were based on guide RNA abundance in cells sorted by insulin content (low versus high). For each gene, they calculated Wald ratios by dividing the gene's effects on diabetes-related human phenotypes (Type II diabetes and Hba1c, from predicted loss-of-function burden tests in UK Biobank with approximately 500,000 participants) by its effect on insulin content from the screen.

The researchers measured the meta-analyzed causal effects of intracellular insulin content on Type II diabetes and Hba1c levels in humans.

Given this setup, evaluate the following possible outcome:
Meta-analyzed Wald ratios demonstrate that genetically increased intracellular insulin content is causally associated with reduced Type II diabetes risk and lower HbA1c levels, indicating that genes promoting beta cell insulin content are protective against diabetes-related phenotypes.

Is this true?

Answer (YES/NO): NO